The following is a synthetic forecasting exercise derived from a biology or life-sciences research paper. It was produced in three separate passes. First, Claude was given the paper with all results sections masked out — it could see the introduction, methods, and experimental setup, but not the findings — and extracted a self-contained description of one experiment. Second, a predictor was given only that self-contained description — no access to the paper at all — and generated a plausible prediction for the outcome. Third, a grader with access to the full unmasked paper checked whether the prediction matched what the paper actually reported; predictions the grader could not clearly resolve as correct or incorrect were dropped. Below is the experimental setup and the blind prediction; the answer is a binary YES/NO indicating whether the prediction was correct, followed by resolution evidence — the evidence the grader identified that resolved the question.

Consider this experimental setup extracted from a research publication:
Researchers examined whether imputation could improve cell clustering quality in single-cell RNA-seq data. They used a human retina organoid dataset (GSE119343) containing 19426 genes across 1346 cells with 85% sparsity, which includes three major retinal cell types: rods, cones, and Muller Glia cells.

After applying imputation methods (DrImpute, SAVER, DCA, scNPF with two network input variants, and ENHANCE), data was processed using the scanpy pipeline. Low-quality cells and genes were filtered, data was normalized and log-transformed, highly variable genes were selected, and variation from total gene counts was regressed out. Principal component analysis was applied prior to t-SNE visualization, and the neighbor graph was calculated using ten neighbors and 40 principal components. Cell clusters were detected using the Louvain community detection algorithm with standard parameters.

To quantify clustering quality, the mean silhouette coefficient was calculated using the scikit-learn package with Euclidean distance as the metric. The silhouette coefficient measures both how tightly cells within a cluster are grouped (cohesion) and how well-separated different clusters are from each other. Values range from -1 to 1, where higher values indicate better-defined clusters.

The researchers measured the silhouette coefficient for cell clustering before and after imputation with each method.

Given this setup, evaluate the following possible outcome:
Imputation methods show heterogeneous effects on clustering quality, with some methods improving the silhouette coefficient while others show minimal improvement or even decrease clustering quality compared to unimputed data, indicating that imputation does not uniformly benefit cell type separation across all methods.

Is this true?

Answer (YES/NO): YES